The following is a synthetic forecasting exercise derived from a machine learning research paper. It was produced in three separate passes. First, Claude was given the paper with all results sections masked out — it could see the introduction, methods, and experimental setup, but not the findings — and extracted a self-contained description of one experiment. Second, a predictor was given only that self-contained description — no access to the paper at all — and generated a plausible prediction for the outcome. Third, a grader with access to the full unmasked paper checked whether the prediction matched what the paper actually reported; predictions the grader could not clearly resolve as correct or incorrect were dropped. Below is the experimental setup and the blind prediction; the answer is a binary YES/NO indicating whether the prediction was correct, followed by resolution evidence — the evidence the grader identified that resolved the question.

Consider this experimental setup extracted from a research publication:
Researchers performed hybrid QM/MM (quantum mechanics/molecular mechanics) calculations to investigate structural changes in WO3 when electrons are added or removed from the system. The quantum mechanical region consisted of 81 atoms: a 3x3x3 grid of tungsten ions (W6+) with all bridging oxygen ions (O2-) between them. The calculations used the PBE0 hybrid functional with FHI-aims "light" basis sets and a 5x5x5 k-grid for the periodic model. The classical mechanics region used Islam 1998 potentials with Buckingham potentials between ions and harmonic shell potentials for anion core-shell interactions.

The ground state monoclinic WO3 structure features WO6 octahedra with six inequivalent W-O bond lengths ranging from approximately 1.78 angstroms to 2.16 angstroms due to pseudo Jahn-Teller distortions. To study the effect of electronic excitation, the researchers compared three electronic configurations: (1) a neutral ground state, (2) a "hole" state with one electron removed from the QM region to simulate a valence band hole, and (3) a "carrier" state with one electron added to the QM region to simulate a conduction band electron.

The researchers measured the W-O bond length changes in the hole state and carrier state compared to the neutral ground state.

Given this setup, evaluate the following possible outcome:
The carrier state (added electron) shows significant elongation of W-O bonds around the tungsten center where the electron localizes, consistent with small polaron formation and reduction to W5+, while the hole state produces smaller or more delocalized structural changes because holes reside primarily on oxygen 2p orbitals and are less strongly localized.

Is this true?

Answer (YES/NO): NO